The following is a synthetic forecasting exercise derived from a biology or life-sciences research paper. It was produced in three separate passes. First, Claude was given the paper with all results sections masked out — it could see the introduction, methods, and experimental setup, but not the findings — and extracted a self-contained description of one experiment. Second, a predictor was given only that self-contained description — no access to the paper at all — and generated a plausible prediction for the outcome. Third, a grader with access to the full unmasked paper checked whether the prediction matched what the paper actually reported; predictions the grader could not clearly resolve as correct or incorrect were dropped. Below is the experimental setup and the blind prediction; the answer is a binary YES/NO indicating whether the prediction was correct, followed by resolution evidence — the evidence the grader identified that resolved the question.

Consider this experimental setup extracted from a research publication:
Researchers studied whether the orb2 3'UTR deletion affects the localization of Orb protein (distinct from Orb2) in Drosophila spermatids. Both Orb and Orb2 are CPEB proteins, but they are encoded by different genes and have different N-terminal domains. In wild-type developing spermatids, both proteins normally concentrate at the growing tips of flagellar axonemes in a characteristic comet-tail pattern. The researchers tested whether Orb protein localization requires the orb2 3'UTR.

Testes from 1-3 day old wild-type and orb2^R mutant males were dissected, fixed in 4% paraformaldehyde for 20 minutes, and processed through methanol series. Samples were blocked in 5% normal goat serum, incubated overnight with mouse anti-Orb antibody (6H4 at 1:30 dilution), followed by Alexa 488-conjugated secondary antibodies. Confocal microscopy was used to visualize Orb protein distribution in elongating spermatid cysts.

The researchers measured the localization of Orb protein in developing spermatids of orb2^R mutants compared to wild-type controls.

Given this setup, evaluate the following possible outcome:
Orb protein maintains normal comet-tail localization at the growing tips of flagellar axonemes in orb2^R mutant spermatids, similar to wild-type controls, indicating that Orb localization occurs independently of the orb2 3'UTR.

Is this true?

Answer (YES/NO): NO